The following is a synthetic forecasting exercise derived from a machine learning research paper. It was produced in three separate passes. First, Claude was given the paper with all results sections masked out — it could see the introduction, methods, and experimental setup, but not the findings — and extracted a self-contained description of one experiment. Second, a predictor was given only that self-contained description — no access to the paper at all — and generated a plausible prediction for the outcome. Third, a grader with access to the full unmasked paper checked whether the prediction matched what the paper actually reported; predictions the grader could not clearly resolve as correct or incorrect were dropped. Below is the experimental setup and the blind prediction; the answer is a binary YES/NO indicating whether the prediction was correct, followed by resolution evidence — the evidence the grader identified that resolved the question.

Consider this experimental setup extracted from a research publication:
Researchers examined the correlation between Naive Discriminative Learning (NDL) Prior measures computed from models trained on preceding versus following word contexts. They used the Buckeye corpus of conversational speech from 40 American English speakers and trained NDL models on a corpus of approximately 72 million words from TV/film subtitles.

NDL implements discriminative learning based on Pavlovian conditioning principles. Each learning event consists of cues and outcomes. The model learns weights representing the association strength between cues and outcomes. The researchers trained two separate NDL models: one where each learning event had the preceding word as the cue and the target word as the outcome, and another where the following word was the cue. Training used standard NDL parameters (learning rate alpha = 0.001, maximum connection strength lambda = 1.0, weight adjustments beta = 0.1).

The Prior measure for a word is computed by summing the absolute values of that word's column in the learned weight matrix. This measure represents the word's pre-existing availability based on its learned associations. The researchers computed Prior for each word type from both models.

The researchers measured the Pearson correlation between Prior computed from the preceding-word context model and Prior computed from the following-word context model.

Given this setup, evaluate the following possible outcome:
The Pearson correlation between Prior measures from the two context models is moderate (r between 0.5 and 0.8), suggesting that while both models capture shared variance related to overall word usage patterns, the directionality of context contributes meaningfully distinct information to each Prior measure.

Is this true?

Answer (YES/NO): YES